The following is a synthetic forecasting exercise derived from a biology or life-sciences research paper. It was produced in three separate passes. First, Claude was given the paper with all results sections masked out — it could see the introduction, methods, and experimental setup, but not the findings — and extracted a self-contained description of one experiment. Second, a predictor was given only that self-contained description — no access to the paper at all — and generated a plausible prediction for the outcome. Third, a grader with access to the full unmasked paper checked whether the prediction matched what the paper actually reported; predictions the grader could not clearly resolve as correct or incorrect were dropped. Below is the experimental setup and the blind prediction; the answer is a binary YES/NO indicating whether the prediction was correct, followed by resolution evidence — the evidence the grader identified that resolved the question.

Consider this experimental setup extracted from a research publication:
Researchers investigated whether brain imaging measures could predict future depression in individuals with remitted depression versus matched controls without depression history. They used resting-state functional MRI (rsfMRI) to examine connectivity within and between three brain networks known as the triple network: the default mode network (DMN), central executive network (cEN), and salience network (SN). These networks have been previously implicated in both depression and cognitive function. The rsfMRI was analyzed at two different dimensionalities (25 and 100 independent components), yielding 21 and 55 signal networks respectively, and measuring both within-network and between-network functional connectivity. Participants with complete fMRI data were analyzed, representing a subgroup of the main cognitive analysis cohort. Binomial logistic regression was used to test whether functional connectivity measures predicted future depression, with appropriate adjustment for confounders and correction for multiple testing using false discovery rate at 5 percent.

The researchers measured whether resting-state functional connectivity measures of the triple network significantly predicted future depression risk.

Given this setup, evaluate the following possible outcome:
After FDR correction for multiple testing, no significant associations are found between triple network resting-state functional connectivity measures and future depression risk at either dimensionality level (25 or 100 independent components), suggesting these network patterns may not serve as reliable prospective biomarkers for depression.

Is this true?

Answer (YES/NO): YES